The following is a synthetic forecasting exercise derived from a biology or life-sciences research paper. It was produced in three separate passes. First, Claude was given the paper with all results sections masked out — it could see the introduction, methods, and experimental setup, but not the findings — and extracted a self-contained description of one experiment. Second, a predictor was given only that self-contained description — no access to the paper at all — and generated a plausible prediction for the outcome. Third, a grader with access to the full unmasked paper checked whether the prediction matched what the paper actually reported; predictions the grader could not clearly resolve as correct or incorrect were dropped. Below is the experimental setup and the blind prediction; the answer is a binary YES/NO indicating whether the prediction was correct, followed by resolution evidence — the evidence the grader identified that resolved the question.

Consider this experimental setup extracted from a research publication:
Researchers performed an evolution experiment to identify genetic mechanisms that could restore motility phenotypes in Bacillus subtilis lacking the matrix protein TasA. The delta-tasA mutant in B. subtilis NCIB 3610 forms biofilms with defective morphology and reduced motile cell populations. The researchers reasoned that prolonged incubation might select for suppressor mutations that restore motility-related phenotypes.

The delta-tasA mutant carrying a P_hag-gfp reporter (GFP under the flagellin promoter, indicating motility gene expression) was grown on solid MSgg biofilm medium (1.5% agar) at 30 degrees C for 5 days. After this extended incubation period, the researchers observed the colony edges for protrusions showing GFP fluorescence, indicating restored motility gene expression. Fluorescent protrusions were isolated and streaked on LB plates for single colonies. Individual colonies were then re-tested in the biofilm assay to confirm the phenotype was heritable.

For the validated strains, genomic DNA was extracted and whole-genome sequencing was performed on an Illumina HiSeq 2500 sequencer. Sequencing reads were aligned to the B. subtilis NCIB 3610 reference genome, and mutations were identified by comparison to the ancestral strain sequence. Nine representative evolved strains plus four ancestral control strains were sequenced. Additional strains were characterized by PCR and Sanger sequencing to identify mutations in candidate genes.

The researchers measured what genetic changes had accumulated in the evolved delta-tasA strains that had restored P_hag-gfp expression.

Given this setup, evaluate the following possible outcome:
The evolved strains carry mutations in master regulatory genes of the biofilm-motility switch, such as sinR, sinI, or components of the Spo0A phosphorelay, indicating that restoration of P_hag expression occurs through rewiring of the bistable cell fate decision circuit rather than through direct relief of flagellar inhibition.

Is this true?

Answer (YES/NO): YES